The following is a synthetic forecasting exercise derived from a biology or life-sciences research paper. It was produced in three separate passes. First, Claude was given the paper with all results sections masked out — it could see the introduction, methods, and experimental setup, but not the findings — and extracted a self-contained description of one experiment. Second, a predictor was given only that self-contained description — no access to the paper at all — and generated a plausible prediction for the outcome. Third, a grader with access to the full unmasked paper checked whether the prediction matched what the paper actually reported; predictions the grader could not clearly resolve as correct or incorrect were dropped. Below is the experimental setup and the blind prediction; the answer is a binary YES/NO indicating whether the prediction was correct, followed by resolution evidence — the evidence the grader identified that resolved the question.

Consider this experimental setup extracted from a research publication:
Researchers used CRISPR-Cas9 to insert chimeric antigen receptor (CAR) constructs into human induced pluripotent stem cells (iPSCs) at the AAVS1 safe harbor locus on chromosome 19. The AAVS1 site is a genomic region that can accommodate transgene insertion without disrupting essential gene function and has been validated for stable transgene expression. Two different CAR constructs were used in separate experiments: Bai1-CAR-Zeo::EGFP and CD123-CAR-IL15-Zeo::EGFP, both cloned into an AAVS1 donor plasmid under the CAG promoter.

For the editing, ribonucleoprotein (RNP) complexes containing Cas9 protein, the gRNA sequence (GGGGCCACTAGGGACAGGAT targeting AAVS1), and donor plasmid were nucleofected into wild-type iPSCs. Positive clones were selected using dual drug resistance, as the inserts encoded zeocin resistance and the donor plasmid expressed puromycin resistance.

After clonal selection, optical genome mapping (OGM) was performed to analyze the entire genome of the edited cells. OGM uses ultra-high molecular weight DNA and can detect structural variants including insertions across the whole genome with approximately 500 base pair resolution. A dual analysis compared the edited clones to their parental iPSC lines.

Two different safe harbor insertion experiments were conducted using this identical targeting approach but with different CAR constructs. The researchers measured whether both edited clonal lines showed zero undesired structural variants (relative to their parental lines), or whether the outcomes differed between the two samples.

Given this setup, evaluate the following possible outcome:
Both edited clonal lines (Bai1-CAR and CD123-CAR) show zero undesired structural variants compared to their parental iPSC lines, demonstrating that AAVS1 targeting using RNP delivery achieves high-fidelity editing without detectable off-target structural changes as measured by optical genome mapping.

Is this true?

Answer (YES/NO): NO